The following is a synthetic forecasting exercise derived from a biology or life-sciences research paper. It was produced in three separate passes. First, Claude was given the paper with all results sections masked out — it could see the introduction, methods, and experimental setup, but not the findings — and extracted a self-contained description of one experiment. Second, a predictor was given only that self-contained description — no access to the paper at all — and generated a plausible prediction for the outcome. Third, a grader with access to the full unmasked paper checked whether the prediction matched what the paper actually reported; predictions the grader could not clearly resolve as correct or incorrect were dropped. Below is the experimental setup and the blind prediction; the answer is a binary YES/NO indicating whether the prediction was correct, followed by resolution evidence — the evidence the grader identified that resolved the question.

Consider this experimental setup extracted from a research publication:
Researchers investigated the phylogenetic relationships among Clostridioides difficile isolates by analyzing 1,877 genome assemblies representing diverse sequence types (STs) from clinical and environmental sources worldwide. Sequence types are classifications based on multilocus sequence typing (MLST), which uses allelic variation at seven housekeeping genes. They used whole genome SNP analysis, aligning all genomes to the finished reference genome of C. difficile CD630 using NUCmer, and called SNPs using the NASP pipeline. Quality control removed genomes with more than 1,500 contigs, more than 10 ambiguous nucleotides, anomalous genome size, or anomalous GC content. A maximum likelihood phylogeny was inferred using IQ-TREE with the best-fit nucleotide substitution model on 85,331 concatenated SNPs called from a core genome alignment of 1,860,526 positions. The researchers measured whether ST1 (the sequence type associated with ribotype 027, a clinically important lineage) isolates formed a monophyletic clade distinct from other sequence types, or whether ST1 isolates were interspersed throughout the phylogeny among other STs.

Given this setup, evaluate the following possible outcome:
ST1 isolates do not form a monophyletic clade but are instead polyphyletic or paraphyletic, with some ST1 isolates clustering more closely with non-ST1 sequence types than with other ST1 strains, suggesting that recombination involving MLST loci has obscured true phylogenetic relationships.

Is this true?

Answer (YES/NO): NO